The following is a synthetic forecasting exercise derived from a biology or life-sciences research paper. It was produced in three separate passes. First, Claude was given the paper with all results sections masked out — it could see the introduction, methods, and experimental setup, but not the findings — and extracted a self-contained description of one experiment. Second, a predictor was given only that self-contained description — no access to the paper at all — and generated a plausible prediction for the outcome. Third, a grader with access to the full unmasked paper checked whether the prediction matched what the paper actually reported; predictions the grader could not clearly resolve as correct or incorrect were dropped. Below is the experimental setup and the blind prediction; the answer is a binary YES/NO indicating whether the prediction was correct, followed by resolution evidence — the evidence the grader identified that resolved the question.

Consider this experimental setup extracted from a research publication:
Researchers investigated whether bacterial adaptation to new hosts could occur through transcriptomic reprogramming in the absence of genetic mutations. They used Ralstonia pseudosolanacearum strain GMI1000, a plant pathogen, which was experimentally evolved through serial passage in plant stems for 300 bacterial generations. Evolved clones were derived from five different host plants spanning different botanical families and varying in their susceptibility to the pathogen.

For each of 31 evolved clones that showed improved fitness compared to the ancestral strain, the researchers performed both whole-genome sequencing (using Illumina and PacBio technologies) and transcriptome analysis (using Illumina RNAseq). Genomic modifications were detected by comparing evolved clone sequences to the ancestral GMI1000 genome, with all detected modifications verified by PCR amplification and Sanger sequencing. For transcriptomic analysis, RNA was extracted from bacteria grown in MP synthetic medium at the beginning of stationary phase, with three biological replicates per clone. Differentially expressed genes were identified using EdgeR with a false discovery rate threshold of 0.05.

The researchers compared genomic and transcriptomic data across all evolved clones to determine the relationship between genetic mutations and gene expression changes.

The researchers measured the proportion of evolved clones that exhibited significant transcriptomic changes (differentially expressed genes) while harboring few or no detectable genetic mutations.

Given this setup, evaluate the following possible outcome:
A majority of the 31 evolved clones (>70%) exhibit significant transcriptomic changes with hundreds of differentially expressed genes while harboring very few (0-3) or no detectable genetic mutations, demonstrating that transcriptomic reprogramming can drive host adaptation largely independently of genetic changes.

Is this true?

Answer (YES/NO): NO